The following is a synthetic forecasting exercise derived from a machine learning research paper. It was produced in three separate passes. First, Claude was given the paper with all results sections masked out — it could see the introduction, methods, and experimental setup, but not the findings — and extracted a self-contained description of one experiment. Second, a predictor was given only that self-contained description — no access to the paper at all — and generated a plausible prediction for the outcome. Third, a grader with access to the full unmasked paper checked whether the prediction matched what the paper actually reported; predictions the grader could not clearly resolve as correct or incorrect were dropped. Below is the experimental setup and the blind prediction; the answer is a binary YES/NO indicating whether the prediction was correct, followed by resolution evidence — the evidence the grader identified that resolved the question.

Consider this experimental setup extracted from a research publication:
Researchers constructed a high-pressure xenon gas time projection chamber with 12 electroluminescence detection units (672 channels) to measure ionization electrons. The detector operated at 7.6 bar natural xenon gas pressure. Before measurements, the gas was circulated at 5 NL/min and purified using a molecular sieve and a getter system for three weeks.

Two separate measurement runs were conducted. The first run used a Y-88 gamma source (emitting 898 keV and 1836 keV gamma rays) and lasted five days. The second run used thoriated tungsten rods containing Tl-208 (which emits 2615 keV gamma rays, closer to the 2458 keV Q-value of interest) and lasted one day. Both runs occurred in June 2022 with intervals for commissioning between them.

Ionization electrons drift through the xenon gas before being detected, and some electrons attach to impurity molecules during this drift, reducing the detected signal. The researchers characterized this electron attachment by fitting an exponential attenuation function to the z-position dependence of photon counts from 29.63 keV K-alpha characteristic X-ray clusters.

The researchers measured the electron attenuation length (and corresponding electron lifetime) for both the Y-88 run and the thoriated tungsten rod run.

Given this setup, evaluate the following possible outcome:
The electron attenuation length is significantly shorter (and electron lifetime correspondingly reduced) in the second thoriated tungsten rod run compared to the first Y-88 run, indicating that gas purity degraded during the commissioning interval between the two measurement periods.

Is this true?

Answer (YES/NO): YES